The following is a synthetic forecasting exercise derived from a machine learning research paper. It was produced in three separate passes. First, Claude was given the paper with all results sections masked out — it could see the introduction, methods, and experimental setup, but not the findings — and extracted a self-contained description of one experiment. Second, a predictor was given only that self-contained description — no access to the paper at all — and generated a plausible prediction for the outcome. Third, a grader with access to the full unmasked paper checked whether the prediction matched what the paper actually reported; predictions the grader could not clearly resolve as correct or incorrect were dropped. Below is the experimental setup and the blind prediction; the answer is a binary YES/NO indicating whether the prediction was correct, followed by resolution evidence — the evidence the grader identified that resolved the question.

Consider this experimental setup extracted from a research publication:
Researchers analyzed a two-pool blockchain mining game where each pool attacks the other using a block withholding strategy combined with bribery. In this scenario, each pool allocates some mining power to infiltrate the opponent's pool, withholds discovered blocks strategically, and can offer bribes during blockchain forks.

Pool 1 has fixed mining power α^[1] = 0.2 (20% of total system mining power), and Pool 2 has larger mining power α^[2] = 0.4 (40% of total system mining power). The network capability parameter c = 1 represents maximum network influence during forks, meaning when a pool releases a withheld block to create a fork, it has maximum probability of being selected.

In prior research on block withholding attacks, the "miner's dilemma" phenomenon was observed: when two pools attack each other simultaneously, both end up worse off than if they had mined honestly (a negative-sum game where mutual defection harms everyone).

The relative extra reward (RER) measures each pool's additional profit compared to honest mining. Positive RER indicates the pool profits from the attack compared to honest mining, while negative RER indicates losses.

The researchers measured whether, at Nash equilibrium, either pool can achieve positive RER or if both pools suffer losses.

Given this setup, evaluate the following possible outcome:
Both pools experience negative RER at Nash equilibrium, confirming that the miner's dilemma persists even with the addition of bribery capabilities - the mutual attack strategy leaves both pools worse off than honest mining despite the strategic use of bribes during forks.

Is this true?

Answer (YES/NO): NO